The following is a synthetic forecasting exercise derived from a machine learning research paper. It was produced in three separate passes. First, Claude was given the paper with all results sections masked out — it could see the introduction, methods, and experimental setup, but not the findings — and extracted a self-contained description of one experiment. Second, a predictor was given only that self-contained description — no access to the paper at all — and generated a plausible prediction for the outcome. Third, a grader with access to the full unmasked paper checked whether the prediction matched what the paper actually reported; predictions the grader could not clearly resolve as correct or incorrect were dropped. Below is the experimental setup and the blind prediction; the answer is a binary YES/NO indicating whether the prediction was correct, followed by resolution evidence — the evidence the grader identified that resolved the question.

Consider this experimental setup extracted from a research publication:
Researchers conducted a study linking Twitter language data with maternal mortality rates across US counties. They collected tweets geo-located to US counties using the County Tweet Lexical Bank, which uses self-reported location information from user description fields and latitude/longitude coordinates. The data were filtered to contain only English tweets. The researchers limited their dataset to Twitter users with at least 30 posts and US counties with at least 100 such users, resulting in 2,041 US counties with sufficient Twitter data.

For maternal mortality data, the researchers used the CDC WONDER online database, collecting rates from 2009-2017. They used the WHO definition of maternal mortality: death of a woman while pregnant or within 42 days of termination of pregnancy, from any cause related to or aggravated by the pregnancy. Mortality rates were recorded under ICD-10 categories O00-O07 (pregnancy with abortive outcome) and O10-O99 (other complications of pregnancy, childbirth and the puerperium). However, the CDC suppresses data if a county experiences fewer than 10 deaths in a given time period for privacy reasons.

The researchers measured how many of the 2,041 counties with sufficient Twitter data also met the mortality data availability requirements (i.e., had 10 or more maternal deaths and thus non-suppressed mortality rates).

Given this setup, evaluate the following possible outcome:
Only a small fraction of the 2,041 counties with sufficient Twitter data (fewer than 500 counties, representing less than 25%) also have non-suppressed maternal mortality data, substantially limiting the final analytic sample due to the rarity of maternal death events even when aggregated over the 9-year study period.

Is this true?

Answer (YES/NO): YES